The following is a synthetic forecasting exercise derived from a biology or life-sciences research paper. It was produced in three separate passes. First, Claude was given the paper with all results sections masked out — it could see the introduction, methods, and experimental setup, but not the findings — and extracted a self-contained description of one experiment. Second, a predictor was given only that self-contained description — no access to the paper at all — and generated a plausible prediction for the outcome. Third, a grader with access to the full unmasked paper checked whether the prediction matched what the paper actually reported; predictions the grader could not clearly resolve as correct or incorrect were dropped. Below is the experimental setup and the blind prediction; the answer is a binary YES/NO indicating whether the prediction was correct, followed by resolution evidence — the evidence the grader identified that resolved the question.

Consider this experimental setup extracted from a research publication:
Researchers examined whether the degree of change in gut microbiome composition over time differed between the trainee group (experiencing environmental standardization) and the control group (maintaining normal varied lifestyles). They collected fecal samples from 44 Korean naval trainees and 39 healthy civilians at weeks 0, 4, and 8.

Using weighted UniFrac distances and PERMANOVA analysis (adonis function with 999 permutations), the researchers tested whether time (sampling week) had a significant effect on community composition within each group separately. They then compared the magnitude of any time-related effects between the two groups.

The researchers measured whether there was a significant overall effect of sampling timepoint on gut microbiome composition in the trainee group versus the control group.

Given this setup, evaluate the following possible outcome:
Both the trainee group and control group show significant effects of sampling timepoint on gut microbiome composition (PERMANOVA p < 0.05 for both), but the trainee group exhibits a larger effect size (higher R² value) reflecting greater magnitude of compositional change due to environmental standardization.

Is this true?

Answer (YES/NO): NO